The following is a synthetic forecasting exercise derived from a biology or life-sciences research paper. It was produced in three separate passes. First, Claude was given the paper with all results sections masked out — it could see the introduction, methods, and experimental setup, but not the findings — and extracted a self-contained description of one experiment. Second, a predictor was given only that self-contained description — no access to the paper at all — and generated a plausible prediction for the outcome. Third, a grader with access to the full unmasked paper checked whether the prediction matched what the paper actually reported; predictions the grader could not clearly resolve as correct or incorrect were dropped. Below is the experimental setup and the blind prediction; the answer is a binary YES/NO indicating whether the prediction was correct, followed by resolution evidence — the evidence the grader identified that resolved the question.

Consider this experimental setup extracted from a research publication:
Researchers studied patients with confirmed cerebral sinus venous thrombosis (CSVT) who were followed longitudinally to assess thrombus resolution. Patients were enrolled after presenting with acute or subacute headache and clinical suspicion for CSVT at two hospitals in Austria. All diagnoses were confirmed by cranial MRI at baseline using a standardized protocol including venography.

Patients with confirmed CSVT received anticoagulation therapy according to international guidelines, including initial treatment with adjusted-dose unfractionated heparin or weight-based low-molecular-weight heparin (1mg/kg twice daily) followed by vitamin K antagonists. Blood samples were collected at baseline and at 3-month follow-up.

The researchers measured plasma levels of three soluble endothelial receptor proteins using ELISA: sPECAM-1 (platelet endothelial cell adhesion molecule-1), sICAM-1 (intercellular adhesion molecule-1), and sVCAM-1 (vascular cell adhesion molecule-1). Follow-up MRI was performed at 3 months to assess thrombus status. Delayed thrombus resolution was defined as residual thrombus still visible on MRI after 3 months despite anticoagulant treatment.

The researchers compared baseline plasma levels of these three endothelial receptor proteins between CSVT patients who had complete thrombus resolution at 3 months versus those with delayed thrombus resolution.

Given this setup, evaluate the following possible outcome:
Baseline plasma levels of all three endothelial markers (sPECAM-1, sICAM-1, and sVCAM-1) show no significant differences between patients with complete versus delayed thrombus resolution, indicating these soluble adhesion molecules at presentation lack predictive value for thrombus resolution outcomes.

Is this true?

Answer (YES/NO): NO